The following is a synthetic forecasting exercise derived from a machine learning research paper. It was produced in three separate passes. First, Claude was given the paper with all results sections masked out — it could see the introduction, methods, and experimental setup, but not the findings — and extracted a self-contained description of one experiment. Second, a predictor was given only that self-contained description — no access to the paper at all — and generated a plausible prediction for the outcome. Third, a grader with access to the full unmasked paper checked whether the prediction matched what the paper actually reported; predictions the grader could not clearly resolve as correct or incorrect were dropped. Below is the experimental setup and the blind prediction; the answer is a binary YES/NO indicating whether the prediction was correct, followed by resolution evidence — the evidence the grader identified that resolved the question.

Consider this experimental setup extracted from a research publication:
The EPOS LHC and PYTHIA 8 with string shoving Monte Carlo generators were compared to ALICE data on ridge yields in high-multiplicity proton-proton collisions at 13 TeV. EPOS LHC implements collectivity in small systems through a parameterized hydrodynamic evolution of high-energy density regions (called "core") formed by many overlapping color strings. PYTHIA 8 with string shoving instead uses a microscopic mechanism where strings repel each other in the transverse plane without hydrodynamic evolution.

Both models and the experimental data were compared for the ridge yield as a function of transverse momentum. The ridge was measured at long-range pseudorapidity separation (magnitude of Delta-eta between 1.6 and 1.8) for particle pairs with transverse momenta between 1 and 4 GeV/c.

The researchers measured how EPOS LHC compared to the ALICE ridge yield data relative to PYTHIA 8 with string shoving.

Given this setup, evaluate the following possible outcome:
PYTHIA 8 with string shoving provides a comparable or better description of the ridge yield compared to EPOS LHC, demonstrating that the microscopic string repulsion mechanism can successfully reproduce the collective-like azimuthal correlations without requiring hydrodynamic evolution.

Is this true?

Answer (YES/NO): NO